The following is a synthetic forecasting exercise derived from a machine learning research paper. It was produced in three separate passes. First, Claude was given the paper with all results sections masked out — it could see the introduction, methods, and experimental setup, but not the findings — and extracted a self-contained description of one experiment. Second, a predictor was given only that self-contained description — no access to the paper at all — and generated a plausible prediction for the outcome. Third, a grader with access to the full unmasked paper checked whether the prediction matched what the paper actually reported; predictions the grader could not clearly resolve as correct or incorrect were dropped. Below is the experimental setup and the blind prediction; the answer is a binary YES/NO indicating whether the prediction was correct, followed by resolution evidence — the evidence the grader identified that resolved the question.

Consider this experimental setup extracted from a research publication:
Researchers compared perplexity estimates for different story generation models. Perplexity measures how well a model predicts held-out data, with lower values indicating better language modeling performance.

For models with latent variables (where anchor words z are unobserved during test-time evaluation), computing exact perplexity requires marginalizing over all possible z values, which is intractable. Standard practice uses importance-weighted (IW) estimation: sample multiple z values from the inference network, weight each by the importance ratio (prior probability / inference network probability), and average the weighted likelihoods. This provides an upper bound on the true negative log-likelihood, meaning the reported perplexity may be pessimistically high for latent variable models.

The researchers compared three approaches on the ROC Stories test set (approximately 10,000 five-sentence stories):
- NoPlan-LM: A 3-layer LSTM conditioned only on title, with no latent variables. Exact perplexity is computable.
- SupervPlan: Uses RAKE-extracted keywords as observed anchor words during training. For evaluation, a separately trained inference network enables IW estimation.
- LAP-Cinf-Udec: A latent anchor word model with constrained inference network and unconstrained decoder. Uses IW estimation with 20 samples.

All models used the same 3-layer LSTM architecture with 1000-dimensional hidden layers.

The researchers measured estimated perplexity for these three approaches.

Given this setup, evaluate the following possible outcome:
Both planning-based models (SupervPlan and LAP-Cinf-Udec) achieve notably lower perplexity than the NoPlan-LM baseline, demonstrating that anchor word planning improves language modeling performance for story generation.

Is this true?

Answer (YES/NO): NO